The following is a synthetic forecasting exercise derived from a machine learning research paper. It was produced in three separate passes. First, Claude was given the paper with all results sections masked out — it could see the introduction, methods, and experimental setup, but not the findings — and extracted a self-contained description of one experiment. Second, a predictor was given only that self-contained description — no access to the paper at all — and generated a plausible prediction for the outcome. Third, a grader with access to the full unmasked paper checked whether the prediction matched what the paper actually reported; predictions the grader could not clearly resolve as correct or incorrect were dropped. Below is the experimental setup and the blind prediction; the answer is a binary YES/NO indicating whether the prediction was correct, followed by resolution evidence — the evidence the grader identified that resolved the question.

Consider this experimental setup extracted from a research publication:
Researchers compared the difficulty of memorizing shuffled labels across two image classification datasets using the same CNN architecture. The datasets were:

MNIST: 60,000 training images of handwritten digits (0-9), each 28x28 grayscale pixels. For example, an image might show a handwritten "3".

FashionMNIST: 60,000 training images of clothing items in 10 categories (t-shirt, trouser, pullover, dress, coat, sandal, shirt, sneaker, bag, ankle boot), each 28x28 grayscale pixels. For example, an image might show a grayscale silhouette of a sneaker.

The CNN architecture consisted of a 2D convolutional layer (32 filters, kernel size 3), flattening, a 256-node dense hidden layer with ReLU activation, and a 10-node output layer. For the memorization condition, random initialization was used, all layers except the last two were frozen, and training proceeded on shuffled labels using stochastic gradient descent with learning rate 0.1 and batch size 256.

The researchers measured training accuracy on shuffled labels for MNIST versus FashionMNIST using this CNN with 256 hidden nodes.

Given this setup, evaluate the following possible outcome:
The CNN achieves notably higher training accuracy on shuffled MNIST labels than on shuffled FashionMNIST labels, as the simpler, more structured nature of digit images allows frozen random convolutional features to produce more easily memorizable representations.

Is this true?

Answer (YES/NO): NO